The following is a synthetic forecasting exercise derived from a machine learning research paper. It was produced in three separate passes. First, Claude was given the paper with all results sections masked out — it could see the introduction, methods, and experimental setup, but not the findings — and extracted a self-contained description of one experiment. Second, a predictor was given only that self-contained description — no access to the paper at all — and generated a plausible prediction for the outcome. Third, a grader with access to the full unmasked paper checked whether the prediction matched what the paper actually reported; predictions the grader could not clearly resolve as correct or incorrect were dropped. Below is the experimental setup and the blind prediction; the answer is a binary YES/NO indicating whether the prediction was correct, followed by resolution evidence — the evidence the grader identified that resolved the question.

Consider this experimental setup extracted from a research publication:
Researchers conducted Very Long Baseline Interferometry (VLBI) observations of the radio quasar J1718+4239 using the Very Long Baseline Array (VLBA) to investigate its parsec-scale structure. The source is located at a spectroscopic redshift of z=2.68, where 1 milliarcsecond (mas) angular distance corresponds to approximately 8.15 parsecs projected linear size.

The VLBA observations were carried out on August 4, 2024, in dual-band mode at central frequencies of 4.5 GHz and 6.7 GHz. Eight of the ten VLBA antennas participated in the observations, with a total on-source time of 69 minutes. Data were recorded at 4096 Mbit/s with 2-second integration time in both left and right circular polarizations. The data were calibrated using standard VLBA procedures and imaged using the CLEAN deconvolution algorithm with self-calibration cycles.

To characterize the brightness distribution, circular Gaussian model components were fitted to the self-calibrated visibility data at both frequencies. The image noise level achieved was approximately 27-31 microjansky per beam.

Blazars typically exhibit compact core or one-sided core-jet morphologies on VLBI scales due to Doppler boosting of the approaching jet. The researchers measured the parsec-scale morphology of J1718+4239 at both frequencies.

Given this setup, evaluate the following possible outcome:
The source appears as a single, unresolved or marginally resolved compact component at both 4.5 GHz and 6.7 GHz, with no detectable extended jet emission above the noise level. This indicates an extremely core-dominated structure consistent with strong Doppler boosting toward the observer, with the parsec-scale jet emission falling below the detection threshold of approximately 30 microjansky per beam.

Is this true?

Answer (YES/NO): NO